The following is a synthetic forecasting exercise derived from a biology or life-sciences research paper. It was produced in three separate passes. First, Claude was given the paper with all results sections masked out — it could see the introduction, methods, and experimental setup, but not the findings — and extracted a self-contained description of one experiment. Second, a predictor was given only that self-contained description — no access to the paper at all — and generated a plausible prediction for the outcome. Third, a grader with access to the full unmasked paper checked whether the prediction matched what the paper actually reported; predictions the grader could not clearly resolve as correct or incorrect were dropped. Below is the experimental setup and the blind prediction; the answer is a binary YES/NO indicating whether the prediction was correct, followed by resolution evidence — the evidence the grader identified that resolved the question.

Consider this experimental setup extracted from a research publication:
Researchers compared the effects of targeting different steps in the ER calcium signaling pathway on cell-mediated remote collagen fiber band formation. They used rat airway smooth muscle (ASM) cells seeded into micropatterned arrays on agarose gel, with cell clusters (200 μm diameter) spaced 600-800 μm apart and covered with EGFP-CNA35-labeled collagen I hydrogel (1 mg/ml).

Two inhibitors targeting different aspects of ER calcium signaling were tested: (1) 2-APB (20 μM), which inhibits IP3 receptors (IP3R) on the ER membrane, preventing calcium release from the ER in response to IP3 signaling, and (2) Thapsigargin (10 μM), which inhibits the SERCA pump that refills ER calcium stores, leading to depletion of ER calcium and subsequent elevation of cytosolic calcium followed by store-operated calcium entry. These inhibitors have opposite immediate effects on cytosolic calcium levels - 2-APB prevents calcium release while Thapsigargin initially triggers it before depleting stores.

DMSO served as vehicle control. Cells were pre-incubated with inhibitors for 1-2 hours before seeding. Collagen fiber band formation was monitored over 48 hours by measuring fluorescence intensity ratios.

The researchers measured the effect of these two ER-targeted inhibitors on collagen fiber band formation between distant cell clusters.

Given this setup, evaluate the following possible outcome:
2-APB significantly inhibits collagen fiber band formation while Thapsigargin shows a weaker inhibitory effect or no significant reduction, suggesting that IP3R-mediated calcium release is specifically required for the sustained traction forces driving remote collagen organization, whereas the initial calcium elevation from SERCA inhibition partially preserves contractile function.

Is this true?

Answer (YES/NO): NO